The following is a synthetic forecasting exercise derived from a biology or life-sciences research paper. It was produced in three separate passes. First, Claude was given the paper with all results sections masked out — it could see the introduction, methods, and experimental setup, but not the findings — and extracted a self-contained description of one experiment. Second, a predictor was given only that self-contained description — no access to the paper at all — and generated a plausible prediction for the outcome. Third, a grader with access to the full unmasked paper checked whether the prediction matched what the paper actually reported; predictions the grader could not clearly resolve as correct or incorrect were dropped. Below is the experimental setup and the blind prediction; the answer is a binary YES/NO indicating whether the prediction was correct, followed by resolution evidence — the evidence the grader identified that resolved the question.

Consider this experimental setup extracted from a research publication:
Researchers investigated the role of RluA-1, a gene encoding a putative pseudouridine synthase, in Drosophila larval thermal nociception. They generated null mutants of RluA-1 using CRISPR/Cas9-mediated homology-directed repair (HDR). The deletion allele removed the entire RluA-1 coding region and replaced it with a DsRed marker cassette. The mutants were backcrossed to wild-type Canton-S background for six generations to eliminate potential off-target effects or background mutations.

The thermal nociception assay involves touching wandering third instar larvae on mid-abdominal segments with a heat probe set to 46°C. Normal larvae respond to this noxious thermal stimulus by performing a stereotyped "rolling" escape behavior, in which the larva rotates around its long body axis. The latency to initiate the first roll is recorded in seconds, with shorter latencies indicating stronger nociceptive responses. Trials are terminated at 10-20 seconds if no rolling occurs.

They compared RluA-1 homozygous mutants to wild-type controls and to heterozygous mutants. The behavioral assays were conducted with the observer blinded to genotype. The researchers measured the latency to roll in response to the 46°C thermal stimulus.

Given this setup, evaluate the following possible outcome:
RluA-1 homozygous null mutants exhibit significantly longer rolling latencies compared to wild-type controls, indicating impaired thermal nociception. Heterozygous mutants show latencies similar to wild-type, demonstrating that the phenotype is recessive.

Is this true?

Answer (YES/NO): NO